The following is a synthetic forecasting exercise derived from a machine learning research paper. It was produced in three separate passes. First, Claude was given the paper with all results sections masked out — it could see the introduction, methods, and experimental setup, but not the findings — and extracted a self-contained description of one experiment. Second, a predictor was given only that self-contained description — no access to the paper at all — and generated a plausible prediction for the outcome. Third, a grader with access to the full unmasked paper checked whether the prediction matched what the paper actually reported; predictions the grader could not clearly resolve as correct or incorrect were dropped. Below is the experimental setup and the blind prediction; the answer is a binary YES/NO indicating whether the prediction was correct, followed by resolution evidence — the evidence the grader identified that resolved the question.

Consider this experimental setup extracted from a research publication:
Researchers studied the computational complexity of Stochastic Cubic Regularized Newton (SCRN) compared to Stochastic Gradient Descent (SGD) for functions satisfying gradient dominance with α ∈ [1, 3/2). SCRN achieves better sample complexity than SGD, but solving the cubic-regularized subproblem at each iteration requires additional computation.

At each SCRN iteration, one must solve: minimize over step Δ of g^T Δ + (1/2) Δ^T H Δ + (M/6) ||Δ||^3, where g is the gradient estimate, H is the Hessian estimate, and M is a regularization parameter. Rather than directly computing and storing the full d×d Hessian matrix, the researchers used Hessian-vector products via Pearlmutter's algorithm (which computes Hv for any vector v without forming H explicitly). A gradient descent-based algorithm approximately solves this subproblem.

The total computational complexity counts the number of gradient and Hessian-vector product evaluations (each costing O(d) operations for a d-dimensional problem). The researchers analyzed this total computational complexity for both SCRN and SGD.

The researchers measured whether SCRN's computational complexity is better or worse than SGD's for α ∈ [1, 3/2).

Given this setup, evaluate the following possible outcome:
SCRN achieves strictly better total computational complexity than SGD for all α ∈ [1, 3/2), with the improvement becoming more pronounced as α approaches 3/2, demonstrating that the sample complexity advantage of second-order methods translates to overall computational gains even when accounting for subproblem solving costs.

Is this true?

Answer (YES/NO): NO